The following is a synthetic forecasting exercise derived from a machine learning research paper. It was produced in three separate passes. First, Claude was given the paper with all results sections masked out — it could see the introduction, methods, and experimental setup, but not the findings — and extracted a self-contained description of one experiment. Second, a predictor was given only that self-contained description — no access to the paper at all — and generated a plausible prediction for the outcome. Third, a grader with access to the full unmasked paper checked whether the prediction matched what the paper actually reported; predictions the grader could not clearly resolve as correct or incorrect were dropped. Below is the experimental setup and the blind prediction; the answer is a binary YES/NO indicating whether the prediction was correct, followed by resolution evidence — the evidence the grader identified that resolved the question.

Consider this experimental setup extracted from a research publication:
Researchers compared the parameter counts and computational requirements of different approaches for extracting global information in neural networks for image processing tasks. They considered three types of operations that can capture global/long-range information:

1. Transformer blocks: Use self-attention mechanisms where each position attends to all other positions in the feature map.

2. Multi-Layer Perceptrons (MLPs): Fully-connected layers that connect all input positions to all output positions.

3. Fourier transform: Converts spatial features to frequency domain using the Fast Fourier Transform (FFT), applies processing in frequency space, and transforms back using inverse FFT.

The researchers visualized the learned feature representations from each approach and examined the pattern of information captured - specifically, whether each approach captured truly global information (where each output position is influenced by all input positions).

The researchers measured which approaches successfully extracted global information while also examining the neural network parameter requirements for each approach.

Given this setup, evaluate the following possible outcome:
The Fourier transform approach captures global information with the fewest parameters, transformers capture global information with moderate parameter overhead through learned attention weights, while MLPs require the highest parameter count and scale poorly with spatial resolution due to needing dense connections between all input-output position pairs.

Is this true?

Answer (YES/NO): NO